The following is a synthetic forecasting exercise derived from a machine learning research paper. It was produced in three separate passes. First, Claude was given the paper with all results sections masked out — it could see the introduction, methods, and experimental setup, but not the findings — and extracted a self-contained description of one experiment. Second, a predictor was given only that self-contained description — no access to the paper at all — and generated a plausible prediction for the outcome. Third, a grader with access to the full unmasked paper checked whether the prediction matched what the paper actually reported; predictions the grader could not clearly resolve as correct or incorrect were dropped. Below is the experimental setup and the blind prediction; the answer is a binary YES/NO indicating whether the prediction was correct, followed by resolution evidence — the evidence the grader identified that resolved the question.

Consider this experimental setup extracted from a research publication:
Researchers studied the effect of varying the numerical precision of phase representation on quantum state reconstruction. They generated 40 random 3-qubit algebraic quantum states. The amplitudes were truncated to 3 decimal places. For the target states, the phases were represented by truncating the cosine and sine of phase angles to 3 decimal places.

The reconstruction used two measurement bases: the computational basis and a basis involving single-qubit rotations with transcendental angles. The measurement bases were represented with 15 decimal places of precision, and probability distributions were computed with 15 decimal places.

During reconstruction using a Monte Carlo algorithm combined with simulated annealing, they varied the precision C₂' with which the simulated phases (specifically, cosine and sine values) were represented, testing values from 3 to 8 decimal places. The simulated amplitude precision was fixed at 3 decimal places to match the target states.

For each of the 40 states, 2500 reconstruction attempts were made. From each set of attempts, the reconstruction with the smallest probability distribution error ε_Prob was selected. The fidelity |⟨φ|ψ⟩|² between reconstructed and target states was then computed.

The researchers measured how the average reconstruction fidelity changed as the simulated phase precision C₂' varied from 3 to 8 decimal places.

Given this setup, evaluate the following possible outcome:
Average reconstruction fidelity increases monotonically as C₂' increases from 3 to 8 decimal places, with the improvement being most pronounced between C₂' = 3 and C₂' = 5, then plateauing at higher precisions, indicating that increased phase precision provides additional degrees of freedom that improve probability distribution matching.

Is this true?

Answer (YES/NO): NO